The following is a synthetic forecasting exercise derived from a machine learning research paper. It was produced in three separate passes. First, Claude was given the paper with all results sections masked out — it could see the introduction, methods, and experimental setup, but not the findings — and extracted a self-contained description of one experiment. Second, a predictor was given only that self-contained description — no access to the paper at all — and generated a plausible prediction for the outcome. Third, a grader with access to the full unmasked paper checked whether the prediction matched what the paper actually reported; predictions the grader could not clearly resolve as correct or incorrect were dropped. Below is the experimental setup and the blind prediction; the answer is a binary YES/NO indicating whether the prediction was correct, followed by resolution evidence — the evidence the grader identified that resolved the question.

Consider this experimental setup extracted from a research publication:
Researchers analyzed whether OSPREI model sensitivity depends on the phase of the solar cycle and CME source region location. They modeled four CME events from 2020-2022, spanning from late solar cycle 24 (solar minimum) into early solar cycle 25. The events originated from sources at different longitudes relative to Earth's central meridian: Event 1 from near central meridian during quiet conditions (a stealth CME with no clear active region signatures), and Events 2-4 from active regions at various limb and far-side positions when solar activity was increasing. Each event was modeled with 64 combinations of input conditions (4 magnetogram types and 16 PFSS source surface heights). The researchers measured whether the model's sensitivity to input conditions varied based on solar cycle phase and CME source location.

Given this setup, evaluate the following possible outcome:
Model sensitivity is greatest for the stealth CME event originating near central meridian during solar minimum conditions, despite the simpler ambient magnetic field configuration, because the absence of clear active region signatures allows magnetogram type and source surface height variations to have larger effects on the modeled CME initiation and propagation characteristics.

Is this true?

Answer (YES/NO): YES